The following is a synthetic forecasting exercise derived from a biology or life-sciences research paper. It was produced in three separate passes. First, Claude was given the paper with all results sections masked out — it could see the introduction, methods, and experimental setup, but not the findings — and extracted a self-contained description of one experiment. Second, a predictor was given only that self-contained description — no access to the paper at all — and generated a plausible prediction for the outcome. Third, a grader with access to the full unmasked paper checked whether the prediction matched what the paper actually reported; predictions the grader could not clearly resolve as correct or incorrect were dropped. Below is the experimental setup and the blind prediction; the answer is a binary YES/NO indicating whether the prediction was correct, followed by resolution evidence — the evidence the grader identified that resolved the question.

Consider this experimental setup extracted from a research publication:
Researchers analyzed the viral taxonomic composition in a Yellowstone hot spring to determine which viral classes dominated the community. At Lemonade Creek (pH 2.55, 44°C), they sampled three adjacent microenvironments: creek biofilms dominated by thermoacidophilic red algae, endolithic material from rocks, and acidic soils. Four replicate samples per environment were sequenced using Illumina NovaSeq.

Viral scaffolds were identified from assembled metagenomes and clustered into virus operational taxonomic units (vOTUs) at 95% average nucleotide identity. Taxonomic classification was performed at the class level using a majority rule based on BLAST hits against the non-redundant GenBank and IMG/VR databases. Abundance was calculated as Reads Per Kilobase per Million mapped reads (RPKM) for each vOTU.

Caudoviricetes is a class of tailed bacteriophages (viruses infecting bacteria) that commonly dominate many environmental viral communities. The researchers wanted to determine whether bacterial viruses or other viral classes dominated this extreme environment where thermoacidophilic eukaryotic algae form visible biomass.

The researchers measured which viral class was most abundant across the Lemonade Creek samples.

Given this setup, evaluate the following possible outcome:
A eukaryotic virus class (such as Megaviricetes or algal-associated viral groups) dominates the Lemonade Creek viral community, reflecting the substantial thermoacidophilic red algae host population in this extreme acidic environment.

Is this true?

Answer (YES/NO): YES